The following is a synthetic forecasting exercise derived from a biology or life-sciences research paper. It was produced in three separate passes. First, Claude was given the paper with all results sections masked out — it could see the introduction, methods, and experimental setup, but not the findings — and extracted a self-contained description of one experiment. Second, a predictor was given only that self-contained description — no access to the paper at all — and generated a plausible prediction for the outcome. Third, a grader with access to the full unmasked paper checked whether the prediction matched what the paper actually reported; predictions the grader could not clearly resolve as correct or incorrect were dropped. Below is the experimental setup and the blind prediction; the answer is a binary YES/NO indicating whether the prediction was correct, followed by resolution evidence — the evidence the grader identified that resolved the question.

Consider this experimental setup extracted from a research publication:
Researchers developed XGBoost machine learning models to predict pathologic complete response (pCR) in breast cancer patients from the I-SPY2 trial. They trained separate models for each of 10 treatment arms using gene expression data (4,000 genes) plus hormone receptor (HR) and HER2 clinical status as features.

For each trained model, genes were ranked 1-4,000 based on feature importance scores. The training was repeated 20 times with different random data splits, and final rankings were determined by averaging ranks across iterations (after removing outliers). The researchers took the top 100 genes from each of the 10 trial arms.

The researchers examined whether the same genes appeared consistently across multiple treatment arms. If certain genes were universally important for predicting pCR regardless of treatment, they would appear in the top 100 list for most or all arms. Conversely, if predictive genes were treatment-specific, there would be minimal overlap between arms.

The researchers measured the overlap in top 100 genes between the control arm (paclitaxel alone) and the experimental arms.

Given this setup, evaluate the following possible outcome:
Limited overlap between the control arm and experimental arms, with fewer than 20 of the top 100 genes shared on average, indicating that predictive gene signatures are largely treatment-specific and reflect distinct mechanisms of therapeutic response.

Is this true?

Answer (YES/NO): NO